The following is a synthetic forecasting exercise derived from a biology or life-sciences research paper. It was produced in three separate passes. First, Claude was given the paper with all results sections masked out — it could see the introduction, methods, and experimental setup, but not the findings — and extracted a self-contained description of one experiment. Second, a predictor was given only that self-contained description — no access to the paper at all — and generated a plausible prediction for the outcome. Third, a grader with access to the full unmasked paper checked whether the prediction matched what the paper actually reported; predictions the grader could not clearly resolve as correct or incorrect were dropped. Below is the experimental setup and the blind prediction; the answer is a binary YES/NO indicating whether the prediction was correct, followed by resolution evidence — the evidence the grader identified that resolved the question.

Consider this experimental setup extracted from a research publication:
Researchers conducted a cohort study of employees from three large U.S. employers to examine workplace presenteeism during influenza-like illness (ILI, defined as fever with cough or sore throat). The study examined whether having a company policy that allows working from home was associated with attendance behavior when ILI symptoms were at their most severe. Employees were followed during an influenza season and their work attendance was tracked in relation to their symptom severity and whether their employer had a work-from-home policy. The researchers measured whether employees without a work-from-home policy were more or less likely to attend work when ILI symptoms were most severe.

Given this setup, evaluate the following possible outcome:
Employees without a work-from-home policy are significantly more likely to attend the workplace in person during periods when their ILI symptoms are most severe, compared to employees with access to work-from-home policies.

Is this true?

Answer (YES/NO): YES